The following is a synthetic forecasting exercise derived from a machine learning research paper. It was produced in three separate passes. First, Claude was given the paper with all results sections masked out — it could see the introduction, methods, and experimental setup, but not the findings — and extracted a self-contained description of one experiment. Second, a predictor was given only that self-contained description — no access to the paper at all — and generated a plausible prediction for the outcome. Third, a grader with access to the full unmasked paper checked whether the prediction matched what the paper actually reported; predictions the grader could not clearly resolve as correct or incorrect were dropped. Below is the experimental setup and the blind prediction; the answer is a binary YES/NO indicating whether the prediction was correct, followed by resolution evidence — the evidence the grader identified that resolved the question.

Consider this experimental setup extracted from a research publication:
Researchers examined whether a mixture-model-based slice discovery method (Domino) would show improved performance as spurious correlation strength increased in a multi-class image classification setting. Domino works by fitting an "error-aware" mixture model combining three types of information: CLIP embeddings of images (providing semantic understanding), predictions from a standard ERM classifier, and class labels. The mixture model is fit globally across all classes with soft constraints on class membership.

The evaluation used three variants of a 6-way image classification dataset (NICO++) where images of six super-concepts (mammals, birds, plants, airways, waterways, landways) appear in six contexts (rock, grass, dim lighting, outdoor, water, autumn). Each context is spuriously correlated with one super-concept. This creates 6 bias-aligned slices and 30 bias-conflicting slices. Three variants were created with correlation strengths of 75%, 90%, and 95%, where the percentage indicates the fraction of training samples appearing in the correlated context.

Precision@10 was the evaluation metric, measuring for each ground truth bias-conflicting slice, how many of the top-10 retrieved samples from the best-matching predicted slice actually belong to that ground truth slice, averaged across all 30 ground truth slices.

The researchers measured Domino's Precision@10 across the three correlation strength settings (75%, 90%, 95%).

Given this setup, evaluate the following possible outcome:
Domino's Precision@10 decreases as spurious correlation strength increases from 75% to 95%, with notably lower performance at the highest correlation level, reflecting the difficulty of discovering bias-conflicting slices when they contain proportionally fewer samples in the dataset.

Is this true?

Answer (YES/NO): NO